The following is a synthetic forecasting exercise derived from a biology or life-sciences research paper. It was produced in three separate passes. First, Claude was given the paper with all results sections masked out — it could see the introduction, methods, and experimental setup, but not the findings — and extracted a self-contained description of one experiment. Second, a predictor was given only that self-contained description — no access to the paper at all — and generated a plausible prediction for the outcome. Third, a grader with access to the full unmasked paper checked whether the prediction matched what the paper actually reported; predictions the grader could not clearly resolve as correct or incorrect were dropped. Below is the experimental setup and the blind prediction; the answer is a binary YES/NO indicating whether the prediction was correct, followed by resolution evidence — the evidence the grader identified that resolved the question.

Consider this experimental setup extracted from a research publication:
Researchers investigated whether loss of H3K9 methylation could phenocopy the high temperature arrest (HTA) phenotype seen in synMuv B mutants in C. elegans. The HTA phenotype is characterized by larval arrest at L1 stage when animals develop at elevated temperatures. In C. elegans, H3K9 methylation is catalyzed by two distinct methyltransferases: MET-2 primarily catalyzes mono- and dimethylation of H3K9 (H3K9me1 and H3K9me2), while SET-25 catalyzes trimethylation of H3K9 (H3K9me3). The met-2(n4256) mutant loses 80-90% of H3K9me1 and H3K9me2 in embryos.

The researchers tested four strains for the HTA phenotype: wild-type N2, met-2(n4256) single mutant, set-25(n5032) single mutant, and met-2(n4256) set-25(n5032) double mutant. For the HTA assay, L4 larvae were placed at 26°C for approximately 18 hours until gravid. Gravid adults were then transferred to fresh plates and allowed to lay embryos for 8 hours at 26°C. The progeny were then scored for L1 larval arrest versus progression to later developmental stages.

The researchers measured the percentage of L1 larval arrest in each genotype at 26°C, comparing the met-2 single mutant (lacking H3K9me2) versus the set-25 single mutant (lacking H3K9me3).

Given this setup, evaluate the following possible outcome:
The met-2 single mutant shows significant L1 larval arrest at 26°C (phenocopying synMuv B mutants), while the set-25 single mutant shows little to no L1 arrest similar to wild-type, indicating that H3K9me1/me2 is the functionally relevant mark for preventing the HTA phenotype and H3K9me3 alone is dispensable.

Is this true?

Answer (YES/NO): NO